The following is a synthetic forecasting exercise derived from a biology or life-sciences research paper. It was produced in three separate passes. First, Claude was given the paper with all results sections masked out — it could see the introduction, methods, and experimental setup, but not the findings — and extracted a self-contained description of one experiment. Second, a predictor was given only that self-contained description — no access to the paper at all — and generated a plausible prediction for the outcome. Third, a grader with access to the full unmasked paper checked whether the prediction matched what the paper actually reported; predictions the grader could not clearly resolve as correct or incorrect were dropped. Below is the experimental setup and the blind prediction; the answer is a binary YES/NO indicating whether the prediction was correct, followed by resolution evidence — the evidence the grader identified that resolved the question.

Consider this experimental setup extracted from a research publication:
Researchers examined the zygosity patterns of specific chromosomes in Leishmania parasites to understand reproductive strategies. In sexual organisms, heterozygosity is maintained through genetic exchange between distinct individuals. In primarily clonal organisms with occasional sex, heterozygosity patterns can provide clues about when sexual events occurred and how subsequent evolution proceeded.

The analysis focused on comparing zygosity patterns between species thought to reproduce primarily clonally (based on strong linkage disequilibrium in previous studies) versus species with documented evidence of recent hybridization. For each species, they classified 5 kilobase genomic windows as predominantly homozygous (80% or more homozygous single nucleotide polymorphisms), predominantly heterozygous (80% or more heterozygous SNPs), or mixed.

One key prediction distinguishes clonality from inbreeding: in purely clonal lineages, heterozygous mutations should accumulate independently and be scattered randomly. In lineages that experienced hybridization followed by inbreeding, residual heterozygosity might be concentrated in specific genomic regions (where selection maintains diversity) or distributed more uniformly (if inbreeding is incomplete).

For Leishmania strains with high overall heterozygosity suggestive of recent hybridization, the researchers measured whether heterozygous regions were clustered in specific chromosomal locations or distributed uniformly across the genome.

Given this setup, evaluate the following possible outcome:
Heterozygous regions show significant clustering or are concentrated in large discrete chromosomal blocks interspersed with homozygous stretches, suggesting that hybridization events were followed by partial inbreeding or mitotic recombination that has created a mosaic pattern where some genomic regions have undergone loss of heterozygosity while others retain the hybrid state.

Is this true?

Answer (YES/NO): YES